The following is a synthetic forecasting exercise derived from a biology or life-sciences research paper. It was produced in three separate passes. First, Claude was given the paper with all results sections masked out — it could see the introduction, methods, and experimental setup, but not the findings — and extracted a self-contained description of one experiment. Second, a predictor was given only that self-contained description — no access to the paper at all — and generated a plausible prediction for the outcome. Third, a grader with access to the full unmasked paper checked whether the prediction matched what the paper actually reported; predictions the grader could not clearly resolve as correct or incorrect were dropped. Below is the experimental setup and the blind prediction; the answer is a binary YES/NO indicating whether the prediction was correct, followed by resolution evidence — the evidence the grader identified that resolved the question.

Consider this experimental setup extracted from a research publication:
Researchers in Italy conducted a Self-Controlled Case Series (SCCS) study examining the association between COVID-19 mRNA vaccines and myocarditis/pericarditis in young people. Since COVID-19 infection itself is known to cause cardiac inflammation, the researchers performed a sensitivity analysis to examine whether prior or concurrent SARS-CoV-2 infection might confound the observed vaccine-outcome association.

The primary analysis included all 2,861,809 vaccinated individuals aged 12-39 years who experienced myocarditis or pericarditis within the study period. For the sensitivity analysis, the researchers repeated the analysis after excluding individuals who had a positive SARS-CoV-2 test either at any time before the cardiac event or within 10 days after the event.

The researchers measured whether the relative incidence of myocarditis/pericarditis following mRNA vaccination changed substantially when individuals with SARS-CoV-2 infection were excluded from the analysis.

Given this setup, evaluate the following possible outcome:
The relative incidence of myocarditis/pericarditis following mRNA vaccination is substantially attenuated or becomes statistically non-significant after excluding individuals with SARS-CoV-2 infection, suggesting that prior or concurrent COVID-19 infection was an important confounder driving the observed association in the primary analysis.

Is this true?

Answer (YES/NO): NO